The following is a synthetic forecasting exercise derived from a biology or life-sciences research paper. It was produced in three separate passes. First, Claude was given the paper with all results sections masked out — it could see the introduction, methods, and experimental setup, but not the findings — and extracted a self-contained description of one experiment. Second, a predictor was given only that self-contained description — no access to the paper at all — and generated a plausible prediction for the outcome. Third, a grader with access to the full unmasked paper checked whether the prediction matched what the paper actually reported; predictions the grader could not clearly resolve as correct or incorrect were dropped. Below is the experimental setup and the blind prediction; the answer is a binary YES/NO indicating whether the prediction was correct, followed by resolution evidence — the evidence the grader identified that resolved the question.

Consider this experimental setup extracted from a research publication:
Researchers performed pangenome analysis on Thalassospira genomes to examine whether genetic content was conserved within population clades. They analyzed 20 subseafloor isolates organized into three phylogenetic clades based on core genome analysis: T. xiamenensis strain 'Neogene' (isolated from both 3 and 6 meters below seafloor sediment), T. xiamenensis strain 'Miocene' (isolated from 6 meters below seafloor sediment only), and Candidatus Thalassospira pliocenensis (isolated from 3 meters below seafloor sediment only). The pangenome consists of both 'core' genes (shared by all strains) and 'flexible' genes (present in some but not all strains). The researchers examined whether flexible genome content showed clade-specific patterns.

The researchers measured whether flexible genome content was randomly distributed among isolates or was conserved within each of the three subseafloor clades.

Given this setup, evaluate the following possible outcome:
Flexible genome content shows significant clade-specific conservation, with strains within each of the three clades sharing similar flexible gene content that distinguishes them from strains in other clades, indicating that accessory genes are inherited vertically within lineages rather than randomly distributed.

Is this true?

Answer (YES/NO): YES